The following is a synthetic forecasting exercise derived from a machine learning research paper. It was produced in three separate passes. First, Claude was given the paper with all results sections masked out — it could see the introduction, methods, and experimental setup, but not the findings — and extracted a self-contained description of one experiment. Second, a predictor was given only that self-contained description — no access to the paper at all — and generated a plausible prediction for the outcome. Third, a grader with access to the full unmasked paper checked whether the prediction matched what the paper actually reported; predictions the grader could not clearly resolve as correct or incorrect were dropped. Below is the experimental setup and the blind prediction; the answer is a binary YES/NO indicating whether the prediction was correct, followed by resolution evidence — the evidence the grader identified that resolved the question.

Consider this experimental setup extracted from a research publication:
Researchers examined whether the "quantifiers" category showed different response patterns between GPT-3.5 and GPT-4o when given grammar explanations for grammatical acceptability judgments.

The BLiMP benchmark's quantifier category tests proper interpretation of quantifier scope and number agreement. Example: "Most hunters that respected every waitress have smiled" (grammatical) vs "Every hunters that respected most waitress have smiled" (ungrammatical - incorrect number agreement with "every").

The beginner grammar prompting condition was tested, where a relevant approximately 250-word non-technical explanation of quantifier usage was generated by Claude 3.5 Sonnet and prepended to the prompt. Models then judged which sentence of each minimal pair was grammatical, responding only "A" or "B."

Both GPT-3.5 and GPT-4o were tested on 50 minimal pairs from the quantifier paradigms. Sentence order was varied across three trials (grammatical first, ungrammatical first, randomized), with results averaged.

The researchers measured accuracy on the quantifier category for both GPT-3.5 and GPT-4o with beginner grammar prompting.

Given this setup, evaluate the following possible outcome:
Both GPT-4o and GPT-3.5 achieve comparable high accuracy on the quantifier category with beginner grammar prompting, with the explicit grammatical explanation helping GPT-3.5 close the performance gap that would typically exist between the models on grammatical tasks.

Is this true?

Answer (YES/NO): NO